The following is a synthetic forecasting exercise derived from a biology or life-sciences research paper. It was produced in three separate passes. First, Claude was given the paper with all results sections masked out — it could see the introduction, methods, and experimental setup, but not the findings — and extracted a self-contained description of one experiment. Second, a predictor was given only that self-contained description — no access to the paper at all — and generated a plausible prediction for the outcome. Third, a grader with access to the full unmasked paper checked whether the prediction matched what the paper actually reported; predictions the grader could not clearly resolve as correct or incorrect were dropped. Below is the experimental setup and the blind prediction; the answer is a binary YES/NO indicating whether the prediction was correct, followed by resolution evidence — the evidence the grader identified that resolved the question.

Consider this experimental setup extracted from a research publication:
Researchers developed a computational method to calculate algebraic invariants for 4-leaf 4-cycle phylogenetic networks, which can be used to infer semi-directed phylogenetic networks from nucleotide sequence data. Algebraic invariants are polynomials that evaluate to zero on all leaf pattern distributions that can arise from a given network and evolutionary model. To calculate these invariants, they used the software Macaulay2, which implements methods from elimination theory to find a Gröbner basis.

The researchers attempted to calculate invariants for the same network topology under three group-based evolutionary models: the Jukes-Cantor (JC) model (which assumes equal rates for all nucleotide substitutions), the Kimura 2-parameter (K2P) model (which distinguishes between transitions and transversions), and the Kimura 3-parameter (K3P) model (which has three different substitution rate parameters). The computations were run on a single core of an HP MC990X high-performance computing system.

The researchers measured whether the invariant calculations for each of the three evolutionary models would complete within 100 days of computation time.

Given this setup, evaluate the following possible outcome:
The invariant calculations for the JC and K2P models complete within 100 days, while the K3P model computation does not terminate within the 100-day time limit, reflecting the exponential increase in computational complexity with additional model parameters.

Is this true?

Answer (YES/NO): NO